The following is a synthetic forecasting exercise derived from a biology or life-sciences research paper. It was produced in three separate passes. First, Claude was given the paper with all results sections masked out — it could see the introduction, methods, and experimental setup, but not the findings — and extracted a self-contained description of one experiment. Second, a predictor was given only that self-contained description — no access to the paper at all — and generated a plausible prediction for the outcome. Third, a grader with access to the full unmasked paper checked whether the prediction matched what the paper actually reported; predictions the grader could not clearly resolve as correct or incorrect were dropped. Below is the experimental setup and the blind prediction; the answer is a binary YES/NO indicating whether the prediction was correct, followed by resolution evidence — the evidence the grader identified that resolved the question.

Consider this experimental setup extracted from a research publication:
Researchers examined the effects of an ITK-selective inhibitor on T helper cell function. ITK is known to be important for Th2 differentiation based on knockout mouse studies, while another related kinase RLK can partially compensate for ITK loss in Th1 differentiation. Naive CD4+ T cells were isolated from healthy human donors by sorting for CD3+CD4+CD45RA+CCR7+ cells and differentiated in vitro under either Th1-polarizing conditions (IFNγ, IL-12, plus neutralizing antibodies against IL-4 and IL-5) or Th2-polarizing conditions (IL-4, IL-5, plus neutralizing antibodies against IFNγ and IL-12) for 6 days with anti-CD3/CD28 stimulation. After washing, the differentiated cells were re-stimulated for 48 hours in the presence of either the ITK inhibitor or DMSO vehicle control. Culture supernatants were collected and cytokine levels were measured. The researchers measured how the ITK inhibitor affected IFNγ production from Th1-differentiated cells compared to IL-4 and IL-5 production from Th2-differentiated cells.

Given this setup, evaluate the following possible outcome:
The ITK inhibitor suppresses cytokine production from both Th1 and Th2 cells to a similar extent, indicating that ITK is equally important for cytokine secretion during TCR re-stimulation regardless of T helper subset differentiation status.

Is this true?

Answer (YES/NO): NO